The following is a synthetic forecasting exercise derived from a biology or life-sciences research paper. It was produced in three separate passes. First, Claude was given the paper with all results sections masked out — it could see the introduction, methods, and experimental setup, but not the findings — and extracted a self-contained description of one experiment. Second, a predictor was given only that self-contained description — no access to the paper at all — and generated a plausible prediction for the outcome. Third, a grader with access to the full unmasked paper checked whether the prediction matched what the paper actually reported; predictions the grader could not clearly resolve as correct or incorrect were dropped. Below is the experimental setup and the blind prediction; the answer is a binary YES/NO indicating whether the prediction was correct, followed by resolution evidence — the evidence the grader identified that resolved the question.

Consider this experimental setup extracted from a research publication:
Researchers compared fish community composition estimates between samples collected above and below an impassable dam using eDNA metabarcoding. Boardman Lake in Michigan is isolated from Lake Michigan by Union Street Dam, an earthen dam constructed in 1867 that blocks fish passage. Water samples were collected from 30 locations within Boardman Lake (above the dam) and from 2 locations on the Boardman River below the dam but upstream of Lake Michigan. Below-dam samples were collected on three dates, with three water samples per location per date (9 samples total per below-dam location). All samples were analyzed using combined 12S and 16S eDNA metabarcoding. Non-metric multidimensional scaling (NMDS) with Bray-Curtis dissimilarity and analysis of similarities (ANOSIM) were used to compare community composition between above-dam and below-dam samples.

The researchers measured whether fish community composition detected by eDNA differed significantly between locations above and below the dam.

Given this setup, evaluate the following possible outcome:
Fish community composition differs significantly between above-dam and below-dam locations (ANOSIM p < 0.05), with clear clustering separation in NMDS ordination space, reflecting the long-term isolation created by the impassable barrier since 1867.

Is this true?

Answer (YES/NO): NO